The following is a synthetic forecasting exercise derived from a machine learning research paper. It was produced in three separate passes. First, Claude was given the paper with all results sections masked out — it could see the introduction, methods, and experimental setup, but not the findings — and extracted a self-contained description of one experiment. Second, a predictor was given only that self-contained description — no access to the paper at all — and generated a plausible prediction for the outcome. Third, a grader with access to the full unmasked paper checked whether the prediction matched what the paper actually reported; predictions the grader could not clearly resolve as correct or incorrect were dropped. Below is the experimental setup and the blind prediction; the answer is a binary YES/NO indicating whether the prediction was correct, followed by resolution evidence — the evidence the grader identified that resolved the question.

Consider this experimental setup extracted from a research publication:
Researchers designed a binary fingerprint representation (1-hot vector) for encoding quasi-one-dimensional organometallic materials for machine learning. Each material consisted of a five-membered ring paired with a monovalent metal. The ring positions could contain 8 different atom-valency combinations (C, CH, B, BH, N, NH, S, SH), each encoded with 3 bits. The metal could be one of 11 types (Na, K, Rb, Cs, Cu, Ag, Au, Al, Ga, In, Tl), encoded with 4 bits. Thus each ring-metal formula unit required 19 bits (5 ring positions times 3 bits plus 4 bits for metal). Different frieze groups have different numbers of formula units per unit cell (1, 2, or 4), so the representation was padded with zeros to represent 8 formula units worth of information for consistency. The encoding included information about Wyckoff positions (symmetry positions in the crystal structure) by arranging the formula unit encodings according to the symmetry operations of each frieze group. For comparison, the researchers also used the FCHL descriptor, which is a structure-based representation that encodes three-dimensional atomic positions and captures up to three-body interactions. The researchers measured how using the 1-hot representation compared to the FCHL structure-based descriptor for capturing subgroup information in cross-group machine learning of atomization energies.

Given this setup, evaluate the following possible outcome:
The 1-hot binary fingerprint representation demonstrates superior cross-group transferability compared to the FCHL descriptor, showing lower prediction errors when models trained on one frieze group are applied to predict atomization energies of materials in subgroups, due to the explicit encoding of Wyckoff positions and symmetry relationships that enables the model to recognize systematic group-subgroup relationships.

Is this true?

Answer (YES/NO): NO